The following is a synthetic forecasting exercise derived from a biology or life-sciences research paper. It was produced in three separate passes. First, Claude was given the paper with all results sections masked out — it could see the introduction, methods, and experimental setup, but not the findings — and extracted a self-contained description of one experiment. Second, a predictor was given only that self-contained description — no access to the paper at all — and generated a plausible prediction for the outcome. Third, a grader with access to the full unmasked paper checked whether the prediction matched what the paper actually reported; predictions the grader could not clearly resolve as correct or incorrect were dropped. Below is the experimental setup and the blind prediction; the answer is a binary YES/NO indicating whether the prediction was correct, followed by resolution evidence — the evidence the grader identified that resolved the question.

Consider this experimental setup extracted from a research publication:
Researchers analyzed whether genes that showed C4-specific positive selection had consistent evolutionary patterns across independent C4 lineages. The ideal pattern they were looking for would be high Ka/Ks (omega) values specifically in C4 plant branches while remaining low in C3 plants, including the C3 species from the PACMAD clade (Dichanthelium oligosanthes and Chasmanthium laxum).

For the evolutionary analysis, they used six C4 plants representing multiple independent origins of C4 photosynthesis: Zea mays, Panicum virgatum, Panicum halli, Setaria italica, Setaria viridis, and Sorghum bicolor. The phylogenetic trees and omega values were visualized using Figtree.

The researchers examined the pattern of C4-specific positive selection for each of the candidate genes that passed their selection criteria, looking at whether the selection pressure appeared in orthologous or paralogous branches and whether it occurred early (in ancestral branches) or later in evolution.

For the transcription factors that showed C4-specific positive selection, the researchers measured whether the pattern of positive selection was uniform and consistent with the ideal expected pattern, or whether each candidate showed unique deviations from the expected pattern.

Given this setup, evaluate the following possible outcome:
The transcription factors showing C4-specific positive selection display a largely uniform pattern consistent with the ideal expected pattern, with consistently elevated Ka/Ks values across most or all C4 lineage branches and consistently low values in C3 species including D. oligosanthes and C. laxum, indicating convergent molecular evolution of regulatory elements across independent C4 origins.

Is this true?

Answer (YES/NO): NO